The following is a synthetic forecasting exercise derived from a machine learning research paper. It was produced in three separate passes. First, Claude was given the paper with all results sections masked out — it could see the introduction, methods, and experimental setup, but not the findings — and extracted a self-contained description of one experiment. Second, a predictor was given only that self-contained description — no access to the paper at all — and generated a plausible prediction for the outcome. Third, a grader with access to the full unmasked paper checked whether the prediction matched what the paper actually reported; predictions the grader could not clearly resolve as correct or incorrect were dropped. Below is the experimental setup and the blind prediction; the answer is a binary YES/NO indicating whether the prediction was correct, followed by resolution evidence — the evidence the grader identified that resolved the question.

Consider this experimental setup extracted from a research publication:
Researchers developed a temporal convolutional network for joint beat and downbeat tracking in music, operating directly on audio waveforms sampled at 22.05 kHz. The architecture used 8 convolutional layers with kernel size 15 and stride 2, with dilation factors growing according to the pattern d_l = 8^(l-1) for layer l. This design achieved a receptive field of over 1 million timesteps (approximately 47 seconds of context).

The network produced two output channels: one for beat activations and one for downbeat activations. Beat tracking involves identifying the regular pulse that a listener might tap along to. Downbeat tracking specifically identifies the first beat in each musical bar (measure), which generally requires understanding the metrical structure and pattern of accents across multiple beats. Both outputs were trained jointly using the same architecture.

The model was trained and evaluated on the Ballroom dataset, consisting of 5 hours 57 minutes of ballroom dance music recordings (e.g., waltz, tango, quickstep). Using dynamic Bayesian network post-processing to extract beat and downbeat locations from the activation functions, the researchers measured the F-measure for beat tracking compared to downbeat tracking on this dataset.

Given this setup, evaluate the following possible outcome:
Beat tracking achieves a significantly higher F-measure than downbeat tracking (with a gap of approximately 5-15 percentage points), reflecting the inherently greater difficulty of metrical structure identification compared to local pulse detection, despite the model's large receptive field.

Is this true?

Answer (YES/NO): NO